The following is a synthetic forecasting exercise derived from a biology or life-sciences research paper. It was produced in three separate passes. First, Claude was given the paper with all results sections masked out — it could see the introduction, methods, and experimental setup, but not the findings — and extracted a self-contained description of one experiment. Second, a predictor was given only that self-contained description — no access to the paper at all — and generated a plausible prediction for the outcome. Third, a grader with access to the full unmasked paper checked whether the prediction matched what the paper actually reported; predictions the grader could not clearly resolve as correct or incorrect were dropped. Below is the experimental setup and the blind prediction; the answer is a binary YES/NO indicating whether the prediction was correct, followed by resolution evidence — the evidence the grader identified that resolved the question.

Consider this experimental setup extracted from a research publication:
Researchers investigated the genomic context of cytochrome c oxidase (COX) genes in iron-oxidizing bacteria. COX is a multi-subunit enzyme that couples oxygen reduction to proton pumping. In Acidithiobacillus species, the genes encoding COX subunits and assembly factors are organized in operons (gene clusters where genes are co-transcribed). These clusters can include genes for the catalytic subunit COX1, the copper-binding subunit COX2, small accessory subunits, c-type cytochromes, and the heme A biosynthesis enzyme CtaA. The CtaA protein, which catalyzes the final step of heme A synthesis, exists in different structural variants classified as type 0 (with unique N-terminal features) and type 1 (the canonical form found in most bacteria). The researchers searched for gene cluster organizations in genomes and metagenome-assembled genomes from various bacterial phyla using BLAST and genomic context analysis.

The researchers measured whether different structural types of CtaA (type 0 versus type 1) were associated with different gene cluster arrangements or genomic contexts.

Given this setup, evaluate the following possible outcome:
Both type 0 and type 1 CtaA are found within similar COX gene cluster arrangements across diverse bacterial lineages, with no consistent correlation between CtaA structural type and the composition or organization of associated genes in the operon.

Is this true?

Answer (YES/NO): NO